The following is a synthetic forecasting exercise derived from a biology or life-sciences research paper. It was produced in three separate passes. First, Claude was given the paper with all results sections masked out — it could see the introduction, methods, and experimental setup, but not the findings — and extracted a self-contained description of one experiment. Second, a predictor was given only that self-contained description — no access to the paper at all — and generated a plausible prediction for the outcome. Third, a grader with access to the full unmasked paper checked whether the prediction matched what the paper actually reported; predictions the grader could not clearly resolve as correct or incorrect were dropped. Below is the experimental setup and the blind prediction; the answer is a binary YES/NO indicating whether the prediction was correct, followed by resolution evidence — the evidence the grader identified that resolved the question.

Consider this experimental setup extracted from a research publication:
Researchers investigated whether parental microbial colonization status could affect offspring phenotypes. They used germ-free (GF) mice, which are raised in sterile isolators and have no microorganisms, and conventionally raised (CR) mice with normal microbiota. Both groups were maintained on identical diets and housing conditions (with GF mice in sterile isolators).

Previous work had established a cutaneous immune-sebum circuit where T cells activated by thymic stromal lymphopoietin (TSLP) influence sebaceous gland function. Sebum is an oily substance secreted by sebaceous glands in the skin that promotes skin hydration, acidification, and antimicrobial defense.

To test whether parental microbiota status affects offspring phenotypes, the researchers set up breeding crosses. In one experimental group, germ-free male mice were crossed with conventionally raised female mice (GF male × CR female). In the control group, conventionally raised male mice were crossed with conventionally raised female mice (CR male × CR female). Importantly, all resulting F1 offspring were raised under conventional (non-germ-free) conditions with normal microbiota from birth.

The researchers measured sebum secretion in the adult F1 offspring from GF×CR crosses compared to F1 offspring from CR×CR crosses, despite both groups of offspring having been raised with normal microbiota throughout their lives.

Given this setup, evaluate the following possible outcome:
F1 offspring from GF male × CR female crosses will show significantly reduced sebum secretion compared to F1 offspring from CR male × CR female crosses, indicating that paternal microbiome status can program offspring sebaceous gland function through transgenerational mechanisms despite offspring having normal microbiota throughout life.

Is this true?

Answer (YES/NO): YES